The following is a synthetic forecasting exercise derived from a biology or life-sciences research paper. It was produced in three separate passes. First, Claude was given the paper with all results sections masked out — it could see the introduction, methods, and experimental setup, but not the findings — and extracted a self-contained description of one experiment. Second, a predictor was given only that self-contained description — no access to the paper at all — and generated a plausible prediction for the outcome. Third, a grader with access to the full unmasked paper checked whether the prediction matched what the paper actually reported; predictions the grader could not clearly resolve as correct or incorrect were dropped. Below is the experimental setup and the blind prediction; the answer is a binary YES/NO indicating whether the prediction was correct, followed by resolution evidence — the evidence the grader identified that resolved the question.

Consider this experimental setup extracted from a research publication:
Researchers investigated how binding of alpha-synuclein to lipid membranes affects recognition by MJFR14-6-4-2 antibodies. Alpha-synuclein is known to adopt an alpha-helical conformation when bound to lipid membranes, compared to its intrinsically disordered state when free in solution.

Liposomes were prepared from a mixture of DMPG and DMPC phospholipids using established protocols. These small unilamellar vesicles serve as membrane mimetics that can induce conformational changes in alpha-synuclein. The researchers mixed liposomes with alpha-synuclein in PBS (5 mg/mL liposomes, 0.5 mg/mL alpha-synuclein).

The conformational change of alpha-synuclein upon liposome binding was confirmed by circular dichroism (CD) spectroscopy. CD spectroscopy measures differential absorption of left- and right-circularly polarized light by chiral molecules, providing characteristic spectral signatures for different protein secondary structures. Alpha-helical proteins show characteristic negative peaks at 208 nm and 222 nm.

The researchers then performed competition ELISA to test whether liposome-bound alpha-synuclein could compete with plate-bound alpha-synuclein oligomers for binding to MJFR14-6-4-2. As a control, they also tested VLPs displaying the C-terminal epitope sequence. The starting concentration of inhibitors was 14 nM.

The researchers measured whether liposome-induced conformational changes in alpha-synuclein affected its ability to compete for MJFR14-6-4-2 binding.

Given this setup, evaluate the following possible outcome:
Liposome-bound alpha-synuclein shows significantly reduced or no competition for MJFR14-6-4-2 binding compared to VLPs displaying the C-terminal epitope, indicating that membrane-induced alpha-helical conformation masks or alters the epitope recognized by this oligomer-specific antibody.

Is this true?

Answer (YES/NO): NO